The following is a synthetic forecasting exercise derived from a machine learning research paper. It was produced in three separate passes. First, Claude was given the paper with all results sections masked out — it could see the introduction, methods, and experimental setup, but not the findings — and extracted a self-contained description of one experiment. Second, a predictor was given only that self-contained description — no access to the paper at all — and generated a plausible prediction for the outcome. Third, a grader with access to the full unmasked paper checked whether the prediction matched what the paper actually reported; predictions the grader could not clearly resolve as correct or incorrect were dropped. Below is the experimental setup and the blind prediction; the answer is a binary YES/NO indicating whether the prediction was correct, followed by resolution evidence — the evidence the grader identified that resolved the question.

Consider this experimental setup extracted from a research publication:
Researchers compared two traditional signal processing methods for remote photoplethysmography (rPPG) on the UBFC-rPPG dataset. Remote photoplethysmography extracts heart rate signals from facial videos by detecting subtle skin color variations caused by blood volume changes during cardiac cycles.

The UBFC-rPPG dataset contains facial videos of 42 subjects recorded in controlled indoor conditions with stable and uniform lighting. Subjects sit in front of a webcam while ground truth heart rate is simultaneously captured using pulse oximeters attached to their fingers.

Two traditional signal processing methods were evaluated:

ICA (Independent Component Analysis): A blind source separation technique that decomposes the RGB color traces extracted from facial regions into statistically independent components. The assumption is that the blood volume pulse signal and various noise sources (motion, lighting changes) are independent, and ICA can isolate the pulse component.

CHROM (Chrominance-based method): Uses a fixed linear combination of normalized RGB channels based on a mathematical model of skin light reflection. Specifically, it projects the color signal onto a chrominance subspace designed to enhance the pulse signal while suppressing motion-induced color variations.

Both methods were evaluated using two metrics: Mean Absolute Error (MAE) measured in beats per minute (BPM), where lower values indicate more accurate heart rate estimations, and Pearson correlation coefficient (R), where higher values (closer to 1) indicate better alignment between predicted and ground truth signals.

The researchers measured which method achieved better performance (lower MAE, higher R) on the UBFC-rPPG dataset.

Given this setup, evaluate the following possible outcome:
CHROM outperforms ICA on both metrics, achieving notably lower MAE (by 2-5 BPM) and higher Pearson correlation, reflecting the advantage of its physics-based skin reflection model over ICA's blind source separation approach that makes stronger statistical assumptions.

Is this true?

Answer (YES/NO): NO